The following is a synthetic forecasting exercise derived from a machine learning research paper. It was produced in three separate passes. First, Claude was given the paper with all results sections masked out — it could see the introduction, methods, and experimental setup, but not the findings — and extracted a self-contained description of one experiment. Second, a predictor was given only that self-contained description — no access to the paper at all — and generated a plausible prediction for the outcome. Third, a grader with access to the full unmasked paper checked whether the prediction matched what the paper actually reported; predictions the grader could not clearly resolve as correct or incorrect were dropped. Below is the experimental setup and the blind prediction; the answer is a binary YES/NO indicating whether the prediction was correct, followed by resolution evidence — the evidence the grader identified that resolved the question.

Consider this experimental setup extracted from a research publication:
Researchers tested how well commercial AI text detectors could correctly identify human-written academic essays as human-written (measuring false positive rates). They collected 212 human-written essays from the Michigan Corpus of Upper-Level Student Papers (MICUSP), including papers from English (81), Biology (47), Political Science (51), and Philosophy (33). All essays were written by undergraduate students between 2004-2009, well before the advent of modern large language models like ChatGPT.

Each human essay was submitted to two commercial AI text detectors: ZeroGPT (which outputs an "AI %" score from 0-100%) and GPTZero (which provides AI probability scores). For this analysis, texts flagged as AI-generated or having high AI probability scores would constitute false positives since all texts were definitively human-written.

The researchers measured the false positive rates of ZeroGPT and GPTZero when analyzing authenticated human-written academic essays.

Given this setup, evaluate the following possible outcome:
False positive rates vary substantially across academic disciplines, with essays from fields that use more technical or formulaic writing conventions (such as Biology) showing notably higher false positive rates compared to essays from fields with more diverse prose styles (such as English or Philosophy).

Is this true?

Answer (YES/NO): NO